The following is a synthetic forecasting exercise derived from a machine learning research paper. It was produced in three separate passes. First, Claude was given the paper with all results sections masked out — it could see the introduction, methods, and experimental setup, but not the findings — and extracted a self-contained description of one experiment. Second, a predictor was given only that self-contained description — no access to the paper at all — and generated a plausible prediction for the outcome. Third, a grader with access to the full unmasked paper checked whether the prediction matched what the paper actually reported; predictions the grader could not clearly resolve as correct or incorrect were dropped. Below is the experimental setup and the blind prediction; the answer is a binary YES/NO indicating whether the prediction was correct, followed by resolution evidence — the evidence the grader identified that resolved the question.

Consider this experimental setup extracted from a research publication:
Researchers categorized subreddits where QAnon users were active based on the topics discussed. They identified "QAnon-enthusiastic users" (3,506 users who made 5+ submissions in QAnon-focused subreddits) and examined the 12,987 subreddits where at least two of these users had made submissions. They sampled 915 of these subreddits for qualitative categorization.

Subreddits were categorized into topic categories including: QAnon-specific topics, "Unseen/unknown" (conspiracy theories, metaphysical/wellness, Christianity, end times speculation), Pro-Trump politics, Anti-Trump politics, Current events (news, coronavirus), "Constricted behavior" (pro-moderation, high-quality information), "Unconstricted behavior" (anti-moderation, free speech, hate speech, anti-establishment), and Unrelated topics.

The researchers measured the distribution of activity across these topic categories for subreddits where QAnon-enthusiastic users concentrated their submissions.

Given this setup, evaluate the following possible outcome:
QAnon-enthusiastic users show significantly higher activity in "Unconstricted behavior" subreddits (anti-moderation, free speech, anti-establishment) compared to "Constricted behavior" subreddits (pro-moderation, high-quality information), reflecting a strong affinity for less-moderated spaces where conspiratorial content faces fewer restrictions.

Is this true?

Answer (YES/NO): YES